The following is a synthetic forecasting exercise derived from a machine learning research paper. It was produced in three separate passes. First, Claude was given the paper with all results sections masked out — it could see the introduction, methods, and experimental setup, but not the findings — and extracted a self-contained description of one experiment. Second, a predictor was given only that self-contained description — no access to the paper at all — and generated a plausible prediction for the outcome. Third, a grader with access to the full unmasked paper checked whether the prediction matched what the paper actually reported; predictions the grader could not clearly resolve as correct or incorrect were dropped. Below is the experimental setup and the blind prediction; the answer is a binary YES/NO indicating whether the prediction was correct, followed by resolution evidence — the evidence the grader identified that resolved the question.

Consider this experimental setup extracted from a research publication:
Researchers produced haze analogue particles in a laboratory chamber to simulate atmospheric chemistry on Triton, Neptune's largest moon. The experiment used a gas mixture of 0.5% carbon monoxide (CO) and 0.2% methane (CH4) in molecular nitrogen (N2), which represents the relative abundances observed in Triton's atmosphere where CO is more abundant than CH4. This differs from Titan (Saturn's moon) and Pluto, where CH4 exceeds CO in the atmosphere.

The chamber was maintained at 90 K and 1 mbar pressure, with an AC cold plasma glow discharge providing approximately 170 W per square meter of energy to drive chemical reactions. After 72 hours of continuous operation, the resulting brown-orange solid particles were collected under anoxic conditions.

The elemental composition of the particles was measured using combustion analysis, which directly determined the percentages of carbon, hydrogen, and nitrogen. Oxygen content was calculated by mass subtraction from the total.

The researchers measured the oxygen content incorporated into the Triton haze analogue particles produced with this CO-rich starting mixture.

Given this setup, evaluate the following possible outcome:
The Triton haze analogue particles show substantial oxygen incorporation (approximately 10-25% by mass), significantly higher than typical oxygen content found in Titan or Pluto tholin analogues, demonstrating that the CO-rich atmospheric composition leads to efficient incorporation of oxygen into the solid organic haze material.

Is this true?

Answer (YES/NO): YES